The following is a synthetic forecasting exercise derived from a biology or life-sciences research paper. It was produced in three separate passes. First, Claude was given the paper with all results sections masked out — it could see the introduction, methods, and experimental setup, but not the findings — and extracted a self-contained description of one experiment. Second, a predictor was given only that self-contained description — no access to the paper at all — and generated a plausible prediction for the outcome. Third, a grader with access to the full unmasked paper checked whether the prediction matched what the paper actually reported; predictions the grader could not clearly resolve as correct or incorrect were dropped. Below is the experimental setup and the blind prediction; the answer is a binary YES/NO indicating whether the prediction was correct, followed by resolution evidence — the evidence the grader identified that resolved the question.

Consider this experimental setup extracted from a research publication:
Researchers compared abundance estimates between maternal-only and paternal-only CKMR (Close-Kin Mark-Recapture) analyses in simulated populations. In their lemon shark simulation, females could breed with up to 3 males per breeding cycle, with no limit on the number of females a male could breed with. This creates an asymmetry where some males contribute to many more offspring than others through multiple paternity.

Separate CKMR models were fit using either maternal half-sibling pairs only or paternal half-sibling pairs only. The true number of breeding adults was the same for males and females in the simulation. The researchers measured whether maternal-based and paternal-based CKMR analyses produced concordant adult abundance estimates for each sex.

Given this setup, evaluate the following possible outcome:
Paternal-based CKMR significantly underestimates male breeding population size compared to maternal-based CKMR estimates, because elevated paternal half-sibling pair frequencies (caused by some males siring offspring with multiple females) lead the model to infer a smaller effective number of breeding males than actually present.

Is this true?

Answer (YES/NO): NO